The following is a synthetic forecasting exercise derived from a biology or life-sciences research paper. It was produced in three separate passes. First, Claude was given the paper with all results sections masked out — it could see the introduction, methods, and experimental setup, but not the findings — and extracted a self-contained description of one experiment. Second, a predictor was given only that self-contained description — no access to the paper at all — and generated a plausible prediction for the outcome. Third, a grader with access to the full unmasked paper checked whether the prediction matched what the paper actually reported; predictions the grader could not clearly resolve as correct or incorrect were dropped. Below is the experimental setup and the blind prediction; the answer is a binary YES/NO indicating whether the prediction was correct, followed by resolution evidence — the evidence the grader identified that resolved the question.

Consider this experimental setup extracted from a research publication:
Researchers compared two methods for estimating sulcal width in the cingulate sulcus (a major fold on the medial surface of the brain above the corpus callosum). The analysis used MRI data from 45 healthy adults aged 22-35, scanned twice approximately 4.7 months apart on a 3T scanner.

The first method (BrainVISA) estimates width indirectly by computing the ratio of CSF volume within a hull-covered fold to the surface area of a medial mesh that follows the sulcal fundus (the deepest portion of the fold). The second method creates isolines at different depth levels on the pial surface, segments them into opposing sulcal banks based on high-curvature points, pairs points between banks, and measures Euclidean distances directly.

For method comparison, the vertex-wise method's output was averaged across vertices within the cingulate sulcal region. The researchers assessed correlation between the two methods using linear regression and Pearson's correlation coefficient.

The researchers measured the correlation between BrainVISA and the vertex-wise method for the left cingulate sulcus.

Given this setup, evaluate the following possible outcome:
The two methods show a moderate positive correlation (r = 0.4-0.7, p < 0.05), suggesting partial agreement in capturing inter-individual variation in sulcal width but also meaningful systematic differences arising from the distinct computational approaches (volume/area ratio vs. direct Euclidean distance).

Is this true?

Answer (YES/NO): YES